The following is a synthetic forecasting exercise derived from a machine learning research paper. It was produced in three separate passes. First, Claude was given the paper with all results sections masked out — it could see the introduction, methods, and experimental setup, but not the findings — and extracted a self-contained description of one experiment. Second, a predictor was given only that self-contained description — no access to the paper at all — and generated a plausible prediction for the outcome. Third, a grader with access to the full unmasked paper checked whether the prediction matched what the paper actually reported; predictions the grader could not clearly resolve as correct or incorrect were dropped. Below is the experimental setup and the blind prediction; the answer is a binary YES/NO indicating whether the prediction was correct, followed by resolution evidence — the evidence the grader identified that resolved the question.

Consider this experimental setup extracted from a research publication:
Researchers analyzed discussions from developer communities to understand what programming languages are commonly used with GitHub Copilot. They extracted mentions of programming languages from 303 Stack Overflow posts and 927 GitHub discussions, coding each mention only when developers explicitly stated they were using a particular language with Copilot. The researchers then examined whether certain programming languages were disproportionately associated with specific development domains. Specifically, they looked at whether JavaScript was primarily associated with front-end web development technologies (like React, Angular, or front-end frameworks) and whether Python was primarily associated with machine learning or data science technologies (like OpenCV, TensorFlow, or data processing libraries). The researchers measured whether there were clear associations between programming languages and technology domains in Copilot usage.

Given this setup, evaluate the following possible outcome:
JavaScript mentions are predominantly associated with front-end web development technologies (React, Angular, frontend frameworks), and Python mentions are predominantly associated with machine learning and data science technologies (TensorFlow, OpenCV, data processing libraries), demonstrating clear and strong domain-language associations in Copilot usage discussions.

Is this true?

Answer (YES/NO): NO